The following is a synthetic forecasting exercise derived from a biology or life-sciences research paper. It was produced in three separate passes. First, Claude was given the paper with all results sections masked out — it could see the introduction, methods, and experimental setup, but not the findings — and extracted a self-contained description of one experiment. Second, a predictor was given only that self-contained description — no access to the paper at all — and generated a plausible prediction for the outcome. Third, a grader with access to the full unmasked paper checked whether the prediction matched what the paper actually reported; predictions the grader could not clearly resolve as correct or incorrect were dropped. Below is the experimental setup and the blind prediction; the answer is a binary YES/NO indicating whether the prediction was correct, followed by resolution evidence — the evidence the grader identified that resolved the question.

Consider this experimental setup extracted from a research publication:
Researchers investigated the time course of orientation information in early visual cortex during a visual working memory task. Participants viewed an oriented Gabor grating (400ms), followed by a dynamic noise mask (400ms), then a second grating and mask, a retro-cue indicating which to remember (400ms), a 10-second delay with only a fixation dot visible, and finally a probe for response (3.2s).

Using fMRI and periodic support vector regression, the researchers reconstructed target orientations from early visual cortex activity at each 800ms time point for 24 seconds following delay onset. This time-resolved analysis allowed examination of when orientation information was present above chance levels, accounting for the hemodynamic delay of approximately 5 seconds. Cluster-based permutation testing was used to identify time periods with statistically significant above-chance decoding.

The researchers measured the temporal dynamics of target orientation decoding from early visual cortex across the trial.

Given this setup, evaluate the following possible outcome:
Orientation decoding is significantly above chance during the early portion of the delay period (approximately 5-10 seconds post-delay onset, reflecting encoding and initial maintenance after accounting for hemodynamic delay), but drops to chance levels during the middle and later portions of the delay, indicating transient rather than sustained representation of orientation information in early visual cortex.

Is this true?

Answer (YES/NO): NO